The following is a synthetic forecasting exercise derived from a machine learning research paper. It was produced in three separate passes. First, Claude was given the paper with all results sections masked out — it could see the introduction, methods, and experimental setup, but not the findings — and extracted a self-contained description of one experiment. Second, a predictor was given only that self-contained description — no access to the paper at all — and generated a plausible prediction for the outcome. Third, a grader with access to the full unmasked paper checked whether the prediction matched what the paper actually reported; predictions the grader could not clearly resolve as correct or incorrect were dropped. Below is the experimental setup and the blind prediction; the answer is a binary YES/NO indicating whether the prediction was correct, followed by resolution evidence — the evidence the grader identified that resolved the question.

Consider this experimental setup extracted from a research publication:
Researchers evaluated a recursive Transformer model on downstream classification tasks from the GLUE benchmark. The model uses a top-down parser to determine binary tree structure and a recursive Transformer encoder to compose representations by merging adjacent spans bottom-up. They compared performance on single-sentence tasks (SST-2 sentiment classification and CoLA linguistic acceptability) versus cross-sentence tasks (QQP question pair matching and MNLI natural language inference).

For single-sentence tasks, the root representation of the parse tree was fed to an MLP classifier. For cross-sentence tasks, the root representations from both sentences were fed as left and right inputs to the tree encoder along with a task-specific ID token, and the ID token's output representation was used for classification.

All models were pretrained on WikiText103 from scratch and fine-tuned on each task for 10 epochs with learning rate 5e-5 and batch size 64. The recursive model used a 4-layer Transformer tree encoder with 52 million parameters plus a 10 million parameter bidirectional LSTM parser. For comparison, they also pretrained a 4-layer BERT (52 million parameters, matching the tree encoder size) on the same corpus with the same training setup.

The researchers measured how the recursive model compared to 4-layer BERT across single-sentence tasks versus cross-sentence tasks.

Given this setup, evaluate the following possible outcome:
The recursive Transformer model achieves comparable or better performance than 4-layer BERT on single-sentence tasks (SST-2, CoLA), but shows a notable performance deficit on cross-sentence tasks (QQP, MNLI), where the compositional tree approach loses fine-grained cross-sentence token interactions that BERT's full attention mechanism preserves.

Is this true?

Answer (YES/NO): NO